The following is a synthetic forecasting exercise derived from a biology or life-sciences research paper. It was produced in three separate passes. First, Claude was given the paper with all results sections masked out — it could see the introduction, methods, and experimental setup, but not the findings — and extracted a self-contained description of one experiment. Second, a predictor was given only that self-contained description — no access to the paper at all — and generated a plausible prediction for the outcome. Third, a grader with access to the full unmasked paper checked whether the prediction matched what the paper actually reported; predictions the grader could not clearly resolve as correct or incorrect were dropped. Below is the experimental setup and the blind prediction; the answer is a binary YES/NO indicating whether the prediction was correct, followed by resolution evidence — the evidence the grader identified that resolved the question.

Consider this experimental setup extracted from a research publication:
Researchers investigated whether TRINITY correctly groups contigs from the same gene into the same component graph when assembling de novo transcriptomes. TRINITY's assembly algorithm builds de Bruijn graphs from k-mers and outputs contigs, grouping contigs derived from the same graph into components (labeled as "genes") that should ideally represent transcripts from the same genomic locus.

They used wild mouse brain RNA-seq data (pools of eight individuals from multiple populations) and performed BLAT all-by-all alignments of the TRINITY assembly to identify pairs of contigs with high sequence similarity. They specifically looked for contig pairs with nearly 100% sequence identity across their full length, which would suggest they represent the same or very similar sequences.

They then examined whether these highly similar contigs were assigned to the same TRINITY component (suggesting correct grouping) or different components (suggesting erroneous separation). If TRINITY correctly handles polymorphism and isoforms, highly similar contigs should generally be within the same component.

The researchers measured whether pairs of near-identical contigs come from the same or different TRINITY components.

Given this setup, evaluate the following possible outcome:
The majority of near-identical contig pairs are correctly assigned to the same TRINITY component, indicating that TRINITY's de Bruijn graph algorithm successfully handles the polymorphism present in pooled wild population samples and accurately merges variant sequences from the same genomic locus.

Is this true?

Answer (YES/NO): NO